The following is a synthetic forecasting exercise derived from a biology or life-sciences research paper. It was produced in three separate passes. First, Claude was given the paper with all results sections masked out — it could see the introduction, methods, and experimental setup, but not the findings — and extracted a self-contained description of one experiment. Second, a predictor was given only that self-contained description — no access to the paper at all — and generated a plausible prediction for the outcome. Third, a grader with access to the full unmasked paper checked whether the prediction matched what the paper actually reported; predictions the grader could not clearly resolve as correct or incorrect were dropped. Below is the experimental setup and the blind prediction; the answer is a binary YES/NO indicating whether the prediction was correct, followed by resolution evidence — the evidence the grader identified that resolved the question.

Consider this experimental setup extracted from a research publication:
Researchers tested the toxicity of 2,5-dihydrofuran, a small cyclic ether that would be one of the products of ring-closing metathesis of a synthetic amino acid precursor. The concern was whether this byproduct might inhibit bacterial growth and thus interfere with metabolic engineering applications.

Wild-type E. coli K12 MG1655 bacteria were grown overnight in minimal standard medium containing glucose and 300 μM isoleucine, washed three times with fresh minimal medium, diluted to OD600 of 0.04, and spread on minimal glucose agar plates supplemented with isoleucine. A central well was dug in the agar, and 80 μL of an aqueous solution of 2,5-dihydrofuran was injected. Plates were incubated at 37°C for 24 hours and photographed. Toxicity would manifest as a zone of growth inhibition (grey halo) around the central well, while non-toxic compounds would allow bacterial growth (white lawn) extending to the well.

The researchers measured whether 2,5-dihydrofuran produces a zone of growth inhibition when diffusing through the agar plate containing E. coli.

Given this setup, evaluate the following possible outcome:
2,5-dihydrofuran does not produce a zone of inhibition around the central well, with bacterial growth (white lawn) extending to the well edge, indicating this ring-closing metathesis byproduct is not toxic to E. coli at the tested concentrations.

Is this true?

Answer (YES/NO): YES